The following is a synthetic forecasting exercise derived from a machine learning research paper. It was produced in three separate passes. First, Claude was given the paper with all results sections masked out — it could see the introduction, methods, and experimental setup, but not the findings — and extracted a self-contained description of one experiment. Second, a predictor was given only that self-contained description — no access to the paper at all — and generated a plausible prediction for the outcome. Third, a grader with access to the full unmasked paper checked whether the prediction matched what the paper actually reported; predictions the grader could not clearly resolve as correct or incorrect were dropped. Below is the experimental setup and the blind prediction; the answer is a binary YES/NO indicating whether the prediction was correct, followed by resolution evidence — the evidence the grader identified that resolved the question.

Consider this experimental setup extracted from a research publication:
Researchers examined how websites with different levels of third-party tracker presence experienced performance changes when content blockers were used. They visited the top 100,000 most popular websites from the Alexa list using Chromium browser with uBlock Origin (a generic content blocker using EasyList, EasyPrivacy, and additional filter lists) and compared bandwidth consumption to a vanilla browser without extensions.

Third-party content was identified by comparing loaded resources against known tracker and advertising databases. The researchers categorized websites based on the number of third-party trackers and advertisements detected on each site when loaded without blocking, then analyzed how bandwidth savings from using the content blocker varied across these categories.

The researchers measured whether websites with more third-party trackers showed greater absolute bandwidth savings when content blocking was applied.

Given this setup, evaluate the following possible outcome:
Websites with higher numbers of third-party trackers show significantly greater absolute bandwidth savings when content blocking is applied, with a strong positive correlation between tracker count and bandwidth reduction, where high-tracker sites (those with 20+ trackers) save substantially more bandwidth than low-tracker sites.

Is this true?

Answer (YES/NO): NO